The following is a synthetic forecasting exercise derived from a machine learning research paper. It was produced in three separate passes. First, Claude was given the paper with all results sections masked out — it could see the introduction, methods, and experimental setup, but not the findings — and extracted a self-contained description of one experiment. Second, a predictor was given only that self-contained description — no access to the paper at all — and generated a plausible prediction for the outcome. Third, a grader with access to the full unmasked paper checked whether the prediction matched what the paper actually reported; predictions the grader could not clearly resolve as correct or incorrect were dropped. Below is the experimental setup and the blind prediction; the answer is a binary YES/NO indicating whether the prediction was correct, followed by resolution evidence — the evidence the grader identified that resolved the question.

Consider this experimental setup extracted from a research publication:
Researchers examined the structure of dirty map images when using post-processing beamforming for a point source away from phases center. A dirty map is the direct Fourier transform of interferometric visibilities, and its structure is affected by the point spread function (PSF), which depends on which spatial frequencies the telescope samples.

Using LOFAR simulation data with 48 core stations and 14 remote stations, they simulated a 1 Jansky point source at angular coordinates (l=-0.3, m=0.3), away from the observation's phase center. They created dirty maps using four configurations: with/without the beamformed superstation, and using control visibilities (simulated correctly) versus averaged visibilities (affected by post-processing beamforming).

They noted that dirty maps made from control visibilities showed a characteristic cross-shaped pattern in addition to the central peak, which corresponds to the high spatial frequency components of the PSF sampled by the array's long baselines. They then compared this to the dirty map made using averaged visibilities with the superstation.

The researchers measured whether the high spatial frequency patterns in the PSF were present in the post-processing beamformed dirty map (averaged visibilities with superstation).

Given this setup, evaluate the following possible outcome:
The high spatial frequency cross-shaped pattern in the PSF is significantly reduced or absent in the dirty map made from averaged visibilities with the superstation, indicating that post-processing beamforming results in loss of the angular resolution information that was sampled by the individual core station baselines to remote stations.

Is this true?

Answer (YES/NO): YES